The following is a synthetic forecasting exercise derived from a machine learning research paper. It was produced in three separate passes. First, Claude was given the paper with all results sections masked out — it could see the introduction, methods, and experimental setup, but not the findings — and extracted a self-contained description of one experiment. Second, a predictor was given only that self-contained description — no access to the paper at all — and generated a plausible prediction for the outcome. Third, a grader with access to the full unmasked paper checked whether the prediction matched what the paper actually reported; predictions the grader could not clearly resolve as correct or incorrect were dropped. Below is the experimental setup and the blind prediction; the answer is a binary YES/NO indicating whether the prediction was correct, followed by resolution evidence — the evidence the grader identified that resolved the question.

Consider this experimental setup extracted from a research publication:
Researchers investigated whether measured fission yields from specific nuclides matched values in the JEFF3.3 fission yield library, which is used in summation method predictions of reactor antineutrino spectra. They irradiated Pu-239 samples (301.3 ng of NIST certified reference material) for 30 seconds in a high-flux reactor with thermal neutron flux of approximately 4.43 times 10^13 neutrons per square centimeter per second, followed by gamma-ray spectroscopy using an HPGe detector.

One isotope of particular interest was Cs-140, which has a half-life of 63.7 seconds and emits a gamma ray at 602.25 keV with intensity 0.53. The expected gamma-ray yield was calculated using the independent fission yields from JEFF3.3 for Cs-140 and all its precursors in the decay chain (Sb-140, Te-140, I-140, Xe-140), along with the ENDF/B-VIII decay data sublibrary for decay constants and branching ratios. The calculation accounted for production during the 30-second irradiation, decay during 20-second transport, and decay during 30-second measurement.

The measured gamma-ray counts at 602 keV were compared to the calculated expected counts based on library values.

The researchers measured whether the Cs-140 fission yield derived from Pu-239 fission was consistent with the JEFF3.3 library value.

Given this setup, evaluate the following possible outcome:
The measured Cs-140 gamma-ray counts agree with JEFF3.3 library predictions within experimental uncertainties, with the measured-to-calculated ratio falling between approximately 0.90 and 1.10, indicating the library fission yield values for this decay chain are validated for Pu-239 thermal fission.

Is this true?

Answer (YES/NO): NO